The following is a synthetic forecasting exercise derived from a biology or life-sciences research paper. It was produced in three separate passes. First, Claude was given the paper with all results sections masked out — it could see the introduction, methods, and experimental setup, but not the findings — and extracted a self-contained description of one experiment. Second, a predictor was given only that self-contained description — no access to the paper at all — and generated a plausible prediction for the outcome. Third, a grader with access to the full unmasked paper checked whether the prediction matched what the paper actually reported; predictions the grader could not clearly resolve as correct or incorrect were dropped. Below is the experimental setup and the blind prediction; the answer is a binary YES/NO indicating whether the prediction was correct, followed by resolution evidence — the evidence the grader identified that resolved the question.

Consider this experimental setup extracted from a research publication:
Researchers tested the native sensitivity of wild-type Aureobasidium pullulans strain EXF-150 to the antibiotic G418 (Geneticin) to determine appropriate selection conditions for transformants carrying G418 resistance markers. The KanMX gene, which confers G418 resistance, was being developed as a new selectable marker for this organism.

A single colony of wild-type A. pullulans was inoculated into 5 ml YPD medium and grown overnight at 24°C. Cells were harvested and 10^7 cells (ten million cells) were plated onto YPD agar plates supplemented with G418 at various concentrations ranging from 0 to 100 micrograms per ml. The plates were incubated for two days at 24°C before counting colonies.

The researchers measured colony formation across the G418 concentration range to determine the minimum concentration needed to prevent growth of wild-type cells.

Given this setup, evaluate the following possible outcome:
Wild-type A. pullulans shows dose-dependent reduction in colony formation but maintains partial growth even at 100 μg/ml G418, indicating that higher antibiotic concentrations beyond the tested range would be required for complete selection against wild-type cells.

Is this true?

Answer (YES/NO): NO